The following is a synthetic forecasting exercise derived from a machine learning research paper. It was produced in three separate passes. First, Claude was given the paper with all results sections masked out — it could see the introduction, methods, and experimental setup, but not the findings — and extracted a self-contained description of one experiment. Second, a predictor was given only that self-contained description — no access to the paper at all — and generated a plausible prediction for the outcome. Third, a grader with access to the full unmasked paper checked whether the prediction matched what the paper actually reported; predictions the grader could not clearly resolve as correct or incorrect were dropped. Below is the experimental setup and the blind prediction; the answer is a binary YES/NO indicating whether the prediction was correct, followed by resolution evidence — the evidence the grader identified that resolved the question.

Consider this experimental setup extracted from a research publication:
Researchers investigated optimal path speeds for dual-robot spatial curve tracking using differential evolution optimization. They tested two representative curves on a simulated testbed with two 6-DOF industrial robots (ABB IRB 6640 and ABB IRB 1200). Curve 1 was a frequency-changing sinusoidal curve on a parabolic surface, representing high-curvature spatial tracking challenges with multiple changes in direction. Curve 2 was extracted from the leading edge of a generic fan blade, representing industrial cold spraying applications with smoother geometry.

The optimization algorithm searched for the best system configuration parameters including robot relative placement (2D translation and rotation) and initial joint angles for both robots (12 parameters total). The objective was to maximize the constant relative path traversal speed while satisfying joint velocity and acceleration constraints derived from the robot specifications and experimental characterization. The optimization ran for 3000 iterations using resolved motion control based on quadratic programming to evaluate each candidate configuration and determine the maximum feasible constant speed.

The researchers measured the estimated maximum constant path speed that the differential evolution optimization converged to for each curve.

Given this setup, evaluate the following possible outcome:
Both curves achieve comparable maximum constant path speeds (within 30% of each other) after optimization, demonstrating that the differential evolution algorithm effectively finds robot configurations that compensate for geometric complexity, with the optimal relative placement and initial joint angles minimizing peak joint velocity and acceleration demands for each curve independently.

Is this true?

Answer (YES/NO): NO